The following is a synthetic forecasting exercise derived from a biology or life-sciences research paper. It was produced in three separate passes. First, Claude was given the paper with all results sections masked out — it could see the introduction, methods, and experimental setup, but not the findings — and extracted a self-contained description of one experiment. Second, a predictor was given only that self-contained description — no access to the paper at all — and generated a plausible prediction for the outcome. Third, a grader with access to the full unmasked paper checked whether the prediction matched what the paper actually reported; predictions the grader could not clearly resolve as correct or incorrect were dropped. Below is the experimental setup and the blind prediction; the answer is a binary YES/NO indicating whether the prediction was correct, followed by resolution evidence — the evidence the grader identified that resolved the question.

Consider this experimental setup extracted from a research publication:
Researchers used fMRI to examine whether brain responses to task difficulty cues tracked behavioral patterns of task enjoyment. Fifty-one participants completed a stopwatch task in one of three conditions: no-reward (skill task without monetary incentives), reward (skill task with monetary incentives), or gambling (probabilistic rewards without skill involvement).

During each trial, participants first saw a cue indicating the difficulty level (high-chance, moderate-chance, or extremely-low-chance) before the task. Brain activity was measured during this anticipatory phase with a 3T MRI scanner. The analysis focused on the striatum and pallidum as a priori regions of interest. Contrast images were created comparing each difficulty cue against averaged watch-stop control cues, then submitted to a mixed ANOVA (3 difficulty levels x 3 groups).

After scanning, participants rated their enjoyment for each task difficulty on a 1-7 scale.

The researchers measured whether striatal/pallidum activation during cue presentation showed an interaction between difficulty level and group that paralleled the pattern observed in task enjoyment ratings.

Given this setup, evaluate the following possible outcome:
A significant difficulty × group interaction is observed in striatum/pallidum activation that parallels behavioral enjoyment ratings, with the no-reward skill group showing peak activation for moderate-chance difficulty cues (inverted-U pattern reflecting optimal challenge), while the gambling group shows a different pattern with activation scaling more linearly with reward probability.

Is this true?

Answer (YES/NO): NO